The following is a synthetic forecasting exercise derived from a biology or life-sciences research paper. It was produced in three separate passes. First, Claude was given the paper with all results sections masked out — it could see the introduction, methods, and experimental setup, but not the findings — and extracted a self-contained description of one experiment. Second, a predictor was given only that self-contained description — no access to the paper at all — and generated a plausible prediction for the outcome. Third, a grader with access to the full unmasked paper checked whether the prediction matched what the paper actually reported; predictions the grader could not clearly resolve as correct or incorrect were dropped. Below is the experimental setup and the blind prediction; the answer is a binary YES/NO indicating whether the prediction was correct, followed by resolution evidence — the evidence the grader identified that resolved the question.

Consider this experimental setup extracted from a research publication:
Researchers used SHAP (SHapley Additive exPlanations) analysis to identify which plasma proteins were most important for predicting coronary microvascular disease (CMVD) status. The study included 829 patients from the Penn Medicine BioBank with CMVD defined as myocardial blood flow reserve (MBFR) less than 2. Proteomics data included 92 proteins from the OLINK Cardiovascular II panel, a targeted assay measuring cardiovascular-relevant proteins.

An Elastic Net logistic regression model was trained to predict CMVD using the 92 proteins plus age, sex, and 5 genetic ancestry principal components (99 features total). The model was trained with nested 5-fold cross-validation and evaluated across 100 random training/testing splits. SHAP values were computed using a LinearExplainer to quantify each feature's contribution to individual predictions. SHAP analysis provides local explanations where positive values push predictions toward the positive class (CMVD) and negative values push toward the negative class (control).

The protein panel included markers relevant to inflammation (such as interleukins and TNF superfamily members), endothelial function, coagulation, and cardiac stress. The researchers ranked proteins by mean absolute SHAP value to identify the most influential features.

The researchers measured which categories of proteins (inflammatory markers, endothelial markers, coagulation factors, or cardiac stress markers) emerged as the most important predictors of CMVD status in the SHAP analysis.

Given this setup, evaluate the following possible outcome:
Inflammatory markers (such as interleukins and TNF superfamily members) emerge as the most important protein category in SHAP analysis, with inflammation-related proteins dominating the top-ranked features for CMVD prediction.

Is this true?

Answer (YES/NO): NO